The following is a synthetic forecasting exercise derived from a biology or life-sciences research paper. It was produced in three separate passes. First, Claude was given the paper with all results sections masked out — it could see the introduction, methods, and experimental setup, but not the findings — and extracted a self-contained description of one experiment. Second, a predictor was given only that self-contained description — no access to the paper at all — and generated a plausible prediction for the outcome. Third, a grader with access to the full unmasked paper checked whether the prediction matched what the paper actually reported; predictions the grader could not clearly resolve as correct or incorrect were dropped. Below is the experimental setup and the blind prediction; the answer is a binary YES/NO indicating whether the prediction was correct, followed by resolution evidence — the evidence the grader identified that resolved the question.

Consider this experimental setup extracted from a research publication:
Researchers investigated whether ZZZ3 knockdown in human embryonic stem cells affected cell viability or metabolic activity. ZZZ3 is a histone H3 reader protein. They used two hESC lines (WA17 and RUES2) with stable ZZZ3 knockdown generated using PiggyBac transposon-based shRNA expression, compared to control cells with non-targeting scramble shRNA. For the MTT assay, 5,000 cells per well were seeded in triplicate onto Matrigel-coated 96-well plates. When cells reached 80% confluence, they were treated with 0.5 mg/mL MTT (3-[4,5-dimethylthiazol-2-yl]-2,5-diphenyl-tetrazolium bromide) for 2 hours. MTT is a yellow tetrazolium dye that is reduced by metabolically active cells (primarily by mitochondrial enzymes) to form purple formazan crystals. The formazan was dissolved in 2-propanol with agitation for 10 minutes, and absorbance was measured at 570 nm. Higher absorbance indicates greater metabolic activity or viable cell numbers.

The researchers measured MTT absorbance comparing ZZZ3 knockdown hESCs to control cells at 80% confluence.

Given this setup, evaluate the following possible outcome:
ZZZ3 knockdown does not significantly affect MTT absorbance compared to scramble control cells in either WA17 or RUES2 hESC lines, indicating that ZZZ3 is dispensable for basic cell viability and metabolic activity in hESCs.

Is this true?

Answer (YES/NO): NO